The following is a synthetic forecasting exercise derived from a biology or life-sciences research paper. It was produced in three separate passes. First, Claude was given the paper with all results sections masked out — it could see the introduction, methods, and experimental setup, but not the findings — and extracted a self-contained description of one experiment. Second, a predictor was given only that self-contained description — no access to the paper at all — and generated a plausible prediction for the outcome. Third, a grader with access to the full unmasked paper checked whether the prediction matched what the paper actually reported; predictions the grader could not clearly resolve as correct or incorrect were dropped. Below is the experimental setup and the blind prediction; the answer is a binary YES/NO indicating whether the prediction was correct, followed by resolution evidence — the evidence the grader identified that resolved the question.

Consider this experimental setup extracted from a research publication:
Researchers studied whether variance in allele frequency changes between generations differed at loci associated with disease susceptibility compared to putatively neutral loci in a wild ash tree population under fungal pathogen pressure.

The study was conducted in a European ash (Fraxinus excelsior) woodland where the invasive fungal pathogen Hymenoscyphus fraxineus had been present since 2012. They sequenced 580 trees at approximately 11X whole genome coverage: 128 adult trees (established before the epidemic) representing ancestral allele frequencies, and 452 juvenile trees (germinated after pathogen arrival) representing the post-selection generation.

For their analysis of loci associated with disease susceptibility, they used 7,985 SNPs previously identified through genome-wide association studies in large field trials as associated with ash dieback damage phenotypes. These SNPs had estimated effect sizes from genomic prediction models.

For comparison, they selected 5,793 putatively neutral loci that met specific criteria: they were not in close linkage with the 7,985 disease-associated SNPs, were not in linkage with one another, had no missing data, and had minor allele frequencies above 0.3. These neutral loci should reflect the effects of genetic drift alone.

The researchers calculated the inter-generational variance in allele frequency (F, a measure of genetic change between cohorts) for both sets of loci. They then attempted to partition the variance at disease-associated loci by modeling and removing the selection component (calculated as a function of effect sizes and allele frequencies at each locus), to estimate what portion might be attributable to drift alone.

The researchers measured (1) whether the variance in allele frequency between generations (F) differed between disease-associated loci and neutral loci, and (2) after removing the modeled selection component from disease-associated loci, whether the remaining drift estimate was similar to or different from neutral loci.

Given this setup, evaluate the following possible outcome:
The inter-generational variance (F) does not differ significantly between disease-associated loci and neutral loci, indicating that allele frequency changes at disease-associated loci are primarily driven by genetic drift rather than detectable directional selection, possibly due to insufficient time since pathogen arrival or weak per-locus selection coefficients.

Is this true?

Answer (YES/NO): NO